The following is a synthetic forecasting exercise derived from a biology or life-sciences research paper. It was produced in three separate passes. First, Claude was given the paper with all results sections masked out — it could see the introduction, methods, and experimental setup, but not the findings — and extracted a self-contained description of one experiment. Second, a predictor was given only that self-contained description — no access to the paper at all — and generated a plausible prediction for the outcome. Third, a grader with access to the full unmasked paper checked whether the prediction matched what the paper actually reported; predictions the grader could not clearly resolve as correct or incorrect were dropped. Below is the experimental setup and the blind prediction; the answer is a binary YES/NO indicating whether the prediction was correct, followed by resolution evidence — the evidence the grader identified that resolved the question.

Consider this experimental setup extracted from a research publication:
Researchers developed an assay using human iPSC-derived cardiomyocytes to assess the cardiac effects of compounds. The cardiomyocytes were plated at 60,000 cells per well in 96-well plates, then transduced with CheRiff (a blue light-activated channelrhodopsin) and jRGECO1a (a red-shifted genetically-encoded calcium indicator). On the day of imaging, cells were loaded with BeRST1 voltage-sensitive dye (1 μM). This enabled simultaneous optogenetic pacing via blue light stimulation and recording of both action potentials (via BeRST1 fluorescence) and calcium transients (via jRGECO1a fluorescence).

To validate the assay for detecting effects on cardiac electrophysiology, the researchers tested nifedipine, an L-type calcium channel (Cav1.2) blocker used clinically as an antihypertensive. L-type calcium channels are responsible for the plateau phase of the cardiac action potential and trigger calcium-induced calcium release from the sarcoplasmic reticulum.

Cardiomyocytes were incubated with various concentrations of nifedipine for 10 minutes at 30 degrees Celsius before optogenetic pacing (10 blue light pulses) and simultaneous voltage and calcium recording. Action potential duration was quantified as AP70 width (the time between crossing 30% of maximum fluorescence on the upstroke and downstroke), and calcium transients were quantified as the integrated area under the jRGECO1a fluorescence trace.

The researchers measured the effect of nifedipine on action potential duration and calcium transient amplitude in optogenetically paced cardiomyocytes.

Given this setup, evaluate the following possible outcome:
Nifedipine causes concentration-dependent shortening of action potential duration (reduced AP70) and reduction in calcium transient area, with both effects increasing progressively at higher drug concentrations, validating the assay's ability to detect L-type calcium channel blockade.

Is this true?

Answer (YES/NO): YES